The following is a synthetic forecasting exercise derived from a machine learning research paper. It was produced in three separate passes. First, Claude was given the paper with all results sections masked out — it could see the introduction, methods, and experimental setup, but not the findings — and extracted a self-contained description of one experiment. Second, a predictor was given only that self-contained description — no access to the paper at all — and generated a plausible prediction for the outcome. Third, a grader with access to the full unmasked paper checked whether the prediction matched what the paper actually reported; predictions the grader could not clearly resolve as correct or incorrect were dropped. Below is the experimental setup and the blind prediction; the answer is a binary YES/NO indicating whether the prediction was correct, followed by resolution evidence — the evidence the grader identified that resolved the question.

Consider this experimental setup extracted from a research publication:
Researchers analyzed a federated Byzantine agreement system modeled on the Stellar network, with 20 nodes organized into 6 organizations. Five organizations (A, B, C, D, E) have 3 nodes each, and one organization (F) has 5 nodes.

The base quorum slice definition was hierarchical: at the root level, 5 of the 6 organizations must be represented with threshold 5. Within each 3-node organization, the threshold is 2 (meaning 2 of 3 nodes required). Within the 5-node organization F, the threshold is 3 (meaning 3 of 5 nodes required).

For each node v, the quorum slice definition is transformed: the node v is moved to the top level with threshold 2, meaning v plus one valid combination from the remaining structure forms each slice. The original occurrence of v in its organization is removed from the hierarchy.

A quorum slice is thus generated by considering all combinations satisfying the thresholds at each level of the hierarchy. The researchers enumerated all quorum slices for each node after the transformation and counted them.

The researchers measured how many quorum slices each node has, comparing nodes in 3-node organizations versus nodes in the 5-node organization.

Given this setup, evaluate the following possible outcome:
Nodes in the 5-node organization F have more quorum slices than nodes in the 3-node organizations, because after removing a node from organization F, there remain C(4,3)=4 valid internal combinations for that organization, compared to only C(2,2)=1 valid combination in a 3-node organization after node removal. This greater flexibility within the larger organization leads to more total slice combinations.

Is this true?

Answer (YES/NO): NO